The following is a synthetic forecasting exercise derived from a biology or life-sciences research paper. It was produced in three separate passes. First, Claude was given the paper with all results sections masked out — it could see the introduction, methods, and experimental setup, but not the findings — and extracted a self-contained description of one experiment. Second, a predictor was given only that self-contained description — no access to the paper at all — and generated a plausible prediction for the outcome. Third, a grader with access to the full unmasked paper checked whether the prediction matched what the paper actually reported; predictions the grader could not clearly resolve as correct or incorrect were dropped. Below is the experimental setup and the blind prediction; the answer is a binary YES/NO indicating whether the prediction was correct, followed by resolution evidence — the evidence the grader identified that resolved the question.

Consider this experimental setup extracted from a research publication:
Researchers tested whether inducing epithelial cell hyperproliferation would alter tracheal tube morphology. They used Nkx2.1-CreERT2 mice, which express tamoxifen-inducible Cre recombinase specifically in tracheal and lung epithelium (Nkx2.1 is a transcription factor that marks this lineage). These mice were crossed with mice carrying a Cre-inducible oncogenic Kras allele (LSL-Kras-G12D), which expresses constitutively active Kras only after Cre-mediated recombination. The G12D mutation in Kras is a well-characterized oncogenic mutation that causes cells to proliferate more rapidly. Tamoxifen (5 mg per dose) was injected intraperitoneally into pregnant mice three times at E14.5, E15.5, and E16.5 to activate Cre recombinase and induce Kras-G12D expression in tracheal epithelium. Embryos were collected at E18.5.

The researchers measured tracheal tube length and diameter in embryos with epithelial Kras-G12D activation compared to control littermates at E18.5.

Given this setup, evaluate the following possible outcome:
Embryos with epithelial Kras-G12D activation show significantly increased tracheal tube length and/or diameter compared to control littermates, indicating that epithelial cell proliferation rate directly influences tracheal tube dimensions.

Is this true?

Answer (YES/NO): NO